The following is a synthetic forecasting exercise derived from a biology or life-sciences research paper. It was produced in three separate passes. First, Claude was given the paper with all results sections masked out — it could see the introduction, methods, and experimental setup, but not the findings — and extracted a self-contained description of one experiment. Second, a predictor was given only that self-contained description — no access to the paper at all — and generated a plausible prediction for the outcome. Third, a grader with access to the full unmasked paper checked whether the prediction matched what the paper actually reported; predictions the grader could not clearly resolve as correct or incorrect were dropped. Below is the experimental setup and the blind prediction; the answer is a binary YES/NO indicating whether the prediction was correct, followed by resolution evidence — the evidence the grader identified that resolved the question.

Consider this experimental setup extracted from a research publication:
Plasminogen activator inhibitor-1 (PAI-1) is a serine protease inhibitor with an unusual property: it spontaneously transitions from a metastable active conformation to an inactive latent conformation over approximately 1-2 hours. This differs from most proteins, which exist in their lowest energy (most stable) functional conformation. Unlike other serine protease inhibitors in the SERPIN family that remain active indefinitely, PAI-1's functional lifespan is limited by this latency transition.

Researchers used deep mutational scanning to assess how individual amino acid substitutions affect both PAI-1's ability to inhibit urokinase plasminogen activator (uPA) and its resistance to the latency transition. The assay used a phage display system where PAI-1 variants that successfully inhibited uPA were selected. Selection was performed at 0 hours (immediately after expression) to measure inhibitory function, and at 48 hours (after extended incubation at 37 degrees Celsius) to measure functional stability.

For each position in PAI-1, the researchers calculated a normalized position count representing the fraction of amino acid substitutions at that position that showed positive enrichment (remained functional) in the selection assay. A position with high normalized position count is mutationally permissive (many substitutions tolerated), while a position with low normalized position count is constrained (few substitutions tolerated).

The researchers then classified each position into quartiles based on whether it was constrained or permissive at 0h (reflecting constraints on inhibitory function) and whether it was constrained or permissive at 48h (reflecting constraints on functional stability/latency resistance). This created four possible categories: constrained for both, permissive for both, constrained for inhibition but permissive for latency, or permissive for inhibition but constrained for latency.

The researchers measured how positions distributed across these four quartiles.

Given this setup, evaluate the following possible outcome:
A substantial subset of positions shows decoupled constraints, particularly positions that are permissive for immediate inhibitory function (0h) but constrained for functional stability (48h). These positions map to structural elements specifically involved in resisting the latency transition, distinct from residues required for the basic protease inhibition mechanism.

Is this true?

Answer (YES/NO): NO